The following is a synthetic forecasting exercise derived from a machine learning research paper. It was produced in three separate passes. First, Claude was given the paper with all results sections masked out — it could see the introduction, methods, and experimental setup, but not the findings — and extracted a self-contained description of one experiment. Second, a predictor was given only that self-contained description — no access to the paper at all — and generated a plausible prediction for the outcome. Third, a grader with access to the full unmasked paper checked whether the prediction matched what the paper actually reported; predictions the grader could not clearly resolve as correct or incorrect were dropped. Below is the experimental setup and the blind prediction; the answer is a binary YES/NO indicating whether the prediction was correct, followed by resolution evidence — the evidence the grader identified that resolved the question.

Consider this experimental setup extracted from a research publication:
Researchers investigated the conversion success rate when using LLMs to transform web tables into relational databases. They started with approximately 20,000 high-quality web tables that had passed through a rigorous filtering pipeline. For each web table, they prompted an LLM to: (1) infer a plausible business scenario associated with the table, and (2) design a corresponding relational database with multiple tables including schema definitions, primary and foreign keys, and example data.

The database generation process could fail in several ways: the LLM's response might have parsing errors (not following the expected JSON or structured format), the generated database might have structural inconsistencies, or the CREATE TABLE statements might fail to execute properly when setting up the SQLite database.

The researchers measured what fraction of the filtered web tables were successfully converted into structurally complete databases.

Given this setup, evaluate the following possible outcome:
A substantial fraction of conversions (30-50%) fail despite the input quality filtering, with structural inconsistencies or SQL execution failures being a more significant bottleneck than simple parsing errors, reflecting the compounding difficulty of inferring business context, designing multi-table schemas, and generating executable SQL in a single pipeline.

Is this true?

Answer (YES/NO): NO